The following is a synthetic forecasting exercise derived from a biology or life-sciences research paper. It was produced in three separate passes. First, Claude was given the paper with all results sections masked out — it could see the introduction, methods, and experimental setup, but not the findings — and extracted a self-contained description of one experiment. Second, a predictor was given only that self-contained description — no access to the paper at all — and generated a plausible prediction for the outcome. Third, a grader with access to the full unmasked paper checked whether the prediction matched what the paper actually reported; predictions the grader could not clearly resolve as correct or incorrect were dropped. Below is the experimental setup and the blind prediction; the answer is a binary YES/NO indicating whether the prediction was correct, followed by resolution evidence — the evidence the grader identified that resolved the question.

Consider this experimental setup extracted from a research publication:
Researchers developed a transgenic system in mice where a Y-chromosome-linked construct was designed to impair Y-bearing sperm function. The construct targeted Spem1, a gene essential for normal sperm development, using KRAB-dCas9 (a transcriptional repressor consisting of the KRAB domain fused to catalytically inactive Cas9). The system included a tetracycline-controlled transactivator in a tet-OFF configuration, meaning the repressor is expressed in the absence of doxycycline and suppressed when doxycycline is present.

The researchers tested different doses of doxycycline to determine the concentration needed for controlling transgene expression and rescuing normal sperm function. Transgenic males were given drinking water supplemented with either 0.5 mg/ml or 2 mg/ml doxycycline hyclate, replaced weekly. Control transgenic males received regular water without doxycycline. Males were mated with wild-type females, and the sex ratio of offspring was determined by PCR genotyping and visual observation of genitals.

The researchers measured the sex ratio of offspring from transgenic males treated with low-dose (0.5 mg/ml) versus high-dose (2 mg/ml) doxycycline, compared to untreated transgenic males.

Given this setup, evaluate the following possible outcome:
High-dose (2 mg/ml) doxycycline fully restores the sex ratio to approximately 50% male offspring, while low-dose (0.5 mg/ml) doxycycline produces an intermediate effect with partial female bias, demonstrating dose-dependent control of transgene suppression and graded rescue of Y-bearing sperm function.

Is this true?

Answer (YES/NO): NO